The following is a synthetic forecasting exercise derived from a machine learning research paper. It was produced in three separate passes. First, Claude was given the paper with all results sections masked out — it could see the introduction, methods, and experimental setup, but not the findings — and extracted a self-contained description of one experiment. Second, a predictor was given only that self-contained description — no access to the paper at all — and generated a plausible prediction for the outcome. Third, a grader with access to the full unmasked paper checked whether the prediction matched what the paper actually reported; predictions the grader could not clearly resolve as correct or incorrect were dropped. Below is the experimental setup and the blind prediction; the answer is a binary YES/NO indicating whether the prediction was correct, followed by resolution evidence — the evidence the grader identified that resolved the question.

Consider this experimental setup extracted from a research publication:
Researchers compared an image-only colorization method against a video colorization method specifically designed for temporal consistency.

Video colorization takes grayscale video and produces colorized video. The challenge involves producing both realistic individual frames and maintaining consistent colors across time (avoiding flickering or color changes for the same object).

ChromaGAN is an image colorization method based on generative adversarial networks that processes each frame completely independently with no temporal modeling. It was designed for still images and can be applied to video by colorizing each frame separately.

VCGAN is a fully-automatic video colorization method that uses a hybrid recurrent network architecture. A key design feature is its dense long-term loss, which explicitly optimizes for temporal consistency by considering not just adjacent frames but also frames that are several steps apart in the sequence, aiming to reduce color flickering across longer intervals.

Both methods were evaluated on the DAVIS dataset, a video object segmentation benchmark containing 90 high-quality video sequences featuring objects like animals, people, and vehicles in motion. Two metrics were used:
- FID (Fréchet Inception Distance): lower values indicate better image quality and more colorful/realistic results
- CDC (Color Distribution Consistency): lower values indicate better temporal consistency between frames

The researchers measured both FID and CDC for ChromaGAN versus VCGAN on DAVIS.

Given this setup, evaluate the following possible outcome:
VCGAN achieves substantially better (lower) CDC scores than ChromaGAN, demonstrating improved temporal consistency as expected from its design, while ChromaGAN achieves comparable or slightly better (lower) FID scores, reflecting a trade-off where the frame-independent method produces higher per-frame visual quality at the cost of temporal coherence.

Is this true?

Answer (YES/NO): NO